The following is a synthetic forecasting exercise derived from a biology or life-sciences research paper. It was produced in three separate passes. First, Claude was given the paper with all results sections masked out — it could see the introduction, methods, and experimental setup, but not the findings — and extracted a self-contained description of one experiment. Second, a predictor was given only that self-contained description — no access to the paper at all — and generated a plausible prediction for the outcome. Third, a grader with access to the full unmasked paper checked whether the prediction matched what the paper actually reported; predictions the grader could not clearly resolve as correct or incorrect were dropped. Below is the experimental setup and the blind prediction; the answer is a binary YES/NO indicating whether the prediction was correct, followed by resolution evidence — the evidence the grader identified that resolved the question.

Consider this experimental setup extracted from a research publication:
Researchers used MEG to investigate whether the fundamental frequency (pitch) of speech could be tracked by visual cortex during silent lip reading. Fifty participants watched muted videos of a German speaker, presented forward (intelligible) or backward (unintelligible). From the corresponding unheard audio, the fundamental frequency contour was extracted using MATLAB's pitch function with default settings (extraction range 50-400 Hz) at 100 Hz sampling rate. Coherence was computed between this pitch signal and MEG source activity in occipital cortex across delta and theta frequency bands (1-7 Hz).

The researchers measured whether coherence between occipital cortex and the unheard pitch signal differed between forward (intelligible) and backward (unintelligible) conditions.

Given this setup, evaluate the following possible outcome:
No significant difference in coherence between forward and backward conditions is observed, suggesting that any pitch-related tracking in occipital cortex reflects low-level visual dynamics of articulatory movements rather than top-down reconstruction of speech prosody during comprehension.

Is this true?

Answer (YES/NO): NO